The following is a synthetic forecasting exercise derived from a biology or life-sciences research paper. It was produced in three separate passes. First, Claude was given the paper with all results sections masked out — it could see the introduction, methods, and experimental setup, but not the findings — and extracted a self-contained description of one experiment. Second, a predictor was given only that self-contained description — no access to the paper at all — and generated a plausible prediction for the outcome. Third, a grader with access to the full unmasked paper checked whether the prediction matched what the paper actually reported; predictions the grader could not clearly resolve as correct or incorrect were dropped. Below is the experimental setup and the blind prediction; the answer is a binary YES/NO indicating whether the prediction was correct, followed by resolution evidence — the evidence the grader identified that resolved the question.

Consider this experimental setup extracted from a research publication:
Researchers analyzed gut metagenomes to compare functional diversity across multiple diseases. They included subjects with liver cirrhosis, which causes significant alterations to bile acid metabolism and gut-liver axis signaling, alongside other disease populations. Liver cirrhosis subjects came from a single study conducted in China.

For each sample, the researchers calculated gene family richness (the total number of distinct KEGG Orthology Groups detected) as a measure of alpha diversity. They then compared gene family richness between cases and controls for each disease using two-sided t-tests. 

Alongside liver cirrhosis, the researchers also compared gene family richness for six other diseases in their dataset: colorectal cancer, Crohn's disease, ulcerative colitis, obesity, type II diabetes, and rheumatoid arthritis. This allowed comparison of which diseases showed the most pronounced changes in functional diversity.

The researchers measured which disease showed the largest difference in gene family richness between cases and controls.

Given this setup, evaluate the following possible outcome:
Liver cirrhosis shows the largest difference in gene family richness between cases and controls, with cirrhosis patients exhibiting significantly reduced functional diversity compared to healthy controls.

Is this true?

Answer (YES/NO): NO